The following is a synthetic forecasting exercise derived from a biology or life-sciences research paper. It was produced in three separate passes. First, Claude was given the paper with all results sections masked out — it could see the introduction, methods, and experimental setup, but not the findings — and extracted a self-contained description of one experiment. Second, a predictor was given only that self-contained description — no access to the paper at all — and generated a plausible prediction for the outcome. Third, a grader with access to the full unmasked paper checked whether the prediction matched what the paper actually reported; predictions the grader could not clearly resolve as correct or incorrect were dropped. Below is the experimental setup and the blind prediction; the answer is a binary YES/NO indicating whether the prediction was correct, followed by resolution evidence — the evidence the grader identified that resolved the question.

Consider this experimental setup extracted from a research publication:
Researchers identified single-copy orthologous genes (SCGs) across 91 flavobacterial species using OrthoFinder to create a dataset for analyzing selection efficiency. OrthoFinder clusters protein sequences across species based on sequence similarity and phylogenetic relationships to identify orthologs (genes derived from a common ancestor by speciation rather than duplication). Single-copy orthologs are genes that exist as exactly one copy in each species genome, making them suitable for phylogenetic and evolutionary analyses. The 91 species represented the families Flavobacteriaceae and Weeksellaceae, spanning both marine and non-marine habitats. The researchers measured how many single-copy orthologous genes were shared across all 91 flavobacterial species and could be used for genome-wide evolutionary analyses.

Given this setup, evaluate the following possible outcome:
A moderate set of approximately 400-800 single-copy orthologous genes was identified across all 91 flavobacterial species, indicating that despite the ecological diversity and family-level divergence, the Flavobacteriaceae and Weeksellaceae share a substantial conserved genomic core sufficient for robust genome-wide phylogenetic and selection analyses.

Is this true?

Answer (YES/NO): NO